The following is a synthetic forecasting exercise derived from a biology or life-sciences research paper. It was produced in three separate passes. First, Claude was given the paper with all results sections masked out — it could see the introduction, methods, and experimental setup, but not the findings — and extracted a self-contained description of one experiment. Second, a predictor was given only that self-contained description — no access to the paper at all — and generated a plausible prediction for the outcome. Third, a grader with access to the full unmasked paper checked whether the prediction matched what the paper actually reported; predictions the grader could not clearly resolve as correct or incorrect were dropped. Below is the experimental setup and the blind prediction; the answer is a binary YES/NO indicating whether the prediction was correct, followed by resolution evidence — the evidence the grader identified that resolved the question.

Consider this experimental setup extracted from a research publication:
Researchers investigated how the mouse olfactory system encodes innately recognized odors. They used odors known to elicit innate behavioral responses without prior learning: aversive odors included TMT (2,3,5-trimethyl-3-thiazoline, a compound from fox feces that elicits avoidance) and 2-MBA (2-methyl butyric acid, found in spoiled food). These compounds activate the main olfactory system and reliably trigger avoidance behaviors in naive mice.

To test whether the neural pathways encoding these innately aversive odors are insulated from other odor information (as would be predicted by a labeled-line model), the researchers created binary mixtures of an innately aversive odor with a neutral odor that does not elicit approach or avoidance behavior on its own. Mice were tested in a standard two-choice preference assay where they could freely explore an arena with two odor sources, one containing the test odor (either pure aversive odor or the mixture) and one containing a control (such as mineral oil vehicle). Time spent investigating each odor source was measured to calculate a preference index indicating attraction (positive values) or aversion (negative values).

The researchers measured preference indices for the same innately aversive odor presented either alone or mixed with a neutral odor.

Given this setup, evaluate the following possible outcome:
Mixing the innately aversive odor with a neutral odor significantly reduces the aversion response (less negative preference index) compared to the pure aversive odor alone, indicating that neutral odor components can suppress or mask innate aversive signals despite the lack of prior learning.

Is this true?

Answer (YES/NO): YES